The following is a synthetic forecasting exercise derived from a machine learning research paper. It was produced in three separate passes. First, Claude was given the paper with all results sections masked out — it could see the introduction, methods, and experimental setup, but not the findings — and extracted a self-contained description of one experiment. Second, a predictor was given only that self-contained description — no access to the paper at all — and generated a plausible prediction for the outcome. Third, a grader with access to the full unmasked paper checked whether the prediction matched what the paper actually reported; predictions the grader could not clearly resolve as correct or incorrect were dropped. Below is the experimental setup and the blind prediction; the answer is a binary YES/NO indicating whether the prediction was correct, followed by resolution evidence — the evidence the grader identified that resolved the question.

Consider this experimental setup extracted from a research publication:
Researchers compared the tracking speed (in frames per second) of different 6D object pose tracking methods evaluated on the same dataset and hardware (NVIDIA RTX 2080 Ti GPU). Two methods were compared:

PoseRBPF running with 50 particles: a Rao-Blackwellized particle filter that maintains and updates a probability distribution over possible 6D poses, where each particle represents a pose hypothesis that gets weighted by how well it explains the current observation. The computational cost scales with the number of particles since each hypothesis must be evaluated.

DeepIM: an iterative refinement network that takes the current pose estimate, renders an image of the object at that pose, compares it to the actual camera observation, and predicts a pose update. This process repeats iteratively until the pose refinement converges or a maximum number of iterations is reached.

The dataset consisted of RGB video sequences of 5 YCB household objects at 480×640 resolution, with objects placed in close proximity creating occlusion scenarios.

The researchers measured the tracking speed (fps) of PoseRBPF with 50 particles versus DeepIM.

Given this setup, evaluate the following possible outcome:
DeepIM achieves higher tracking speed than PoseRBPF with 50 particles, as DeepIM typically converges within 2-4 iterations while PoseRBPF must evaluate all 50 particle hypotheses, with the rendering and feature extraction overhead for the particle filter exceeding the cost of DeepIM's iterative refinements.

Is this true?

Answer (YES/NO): NO